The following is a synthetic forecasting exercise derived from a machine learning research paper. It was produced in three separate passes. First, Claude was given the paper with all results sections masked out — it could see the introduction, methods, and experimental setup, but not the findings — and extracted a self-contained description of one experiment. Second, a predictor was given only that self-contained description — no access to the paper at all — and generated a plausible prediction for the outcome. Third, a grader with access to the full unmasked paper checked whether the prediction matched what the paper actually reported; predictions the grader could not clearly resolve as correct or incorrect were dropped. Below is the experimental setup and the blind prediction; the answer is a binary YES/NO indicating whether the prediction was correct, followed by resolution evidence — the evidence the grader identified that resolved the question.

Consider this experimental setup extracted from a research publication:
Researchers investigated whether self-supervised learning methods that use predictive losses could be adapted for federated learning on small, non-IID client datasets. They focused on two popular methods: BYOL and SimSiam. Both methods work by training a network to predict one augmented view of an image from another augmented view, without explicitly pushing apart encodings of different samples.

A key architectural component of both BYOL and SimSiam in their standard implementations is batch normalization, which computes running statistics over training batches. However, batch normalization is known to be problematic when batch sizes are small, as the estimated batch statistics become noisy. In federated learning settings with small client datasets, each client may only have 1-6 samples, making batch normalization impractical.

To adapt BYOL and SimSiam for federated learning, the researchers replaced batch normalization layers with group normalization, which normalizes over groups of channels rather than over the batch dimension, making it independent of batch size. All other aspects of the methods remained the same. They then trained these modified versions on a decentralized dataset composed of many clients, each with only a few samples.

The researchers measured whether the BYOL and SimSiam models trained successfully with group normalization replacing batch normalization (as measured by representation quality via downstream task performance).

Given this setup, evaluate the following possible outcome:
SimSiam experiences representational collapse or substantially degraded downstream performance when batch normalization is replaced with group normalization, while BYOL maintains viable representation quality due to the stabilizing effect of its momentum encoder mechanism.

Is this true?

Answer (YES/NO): NO